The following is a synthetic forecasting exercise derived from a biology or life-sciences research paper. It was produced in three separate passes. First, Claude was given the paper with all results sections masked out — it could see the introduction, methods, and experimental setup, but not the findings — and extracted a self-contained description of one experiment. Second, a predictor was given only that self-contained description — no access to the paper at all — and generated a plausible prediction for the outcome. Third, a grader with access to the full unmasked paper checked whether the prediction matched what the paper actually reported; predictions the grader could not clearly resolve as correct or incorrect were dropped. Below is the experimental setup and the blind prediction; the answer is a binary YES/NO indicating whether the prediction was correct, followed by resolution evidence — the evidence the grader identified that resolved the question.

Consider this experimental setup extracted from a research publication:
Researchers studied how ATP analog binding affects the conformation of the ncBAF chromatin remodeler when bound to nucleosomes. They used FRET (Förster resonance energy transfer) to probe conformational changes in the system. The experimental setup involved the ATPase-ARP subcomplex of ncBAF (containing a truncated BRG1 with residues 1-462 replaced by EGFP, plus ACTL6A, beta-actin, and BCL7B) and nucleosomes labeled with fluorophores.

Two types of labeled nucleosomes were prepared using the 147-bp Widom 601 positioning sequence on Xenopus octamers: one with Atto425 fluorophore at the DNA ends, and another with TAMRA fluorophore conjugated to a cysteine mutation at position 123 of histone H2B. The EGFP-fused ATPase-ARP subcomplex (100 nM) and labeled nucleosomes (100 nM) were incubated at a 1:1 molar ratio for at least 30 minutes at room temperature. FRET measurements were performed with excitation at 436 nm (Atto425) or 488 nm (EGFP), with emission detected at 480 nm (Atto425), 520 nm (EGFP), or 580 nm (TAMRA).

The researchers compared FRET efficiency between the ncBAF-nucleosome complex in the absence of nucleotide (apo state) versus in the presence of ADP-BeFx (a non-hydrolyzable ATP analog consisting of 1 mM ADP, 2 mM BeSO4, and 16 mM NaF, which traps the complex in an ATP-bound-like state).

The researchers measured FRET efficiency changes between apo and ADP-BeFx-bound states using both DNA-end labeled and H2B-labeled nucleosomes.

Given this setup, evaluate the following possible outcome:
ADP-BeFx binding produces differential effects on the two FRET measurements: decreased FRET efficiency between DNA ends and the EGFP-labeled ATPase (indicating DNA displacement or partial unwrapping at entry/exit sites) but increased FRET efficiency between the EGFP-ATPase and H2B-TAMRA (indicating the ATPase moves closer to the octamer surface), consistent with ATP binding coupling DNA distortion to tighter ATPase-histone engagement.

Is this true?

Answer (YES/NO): YES